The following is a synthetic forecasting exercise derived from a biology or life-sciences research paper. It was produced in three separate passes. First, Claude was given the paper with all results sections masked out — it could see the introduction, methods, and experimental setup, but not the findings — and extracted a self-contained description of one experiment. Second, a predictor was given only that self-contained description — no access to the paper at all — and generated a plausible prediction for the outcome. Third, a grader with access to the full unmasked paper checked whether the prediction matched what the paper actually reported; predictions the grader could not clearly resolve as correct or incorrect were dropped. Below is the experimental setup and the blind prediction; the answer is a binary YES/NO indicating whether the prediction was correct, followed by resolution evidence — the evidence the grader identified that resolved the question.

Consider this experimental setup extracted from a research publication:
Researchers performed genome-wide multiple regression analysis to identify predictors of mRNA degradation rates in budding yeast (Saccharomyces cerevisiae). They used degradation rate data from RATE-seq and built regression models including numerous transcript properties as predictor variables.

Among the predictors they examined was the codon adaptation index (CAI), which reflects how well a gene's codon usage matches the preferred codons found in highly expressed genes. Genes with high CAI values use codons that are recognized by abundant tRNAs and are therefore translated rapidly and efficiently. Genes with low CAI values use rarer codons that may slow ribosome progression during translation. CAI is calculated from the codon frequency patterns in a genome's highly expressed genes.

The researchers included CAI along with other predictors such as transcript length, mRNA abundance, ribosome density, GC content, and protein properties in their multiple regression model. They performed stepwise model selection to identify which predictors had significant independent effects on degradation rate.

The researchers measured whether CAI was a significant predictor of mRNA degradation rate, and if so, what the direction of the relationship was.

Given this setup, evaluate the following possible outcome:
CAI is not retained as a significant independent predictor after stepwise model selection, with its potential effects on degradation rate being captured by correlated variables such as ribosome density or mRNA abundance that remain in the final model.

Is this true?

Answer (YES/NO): NO